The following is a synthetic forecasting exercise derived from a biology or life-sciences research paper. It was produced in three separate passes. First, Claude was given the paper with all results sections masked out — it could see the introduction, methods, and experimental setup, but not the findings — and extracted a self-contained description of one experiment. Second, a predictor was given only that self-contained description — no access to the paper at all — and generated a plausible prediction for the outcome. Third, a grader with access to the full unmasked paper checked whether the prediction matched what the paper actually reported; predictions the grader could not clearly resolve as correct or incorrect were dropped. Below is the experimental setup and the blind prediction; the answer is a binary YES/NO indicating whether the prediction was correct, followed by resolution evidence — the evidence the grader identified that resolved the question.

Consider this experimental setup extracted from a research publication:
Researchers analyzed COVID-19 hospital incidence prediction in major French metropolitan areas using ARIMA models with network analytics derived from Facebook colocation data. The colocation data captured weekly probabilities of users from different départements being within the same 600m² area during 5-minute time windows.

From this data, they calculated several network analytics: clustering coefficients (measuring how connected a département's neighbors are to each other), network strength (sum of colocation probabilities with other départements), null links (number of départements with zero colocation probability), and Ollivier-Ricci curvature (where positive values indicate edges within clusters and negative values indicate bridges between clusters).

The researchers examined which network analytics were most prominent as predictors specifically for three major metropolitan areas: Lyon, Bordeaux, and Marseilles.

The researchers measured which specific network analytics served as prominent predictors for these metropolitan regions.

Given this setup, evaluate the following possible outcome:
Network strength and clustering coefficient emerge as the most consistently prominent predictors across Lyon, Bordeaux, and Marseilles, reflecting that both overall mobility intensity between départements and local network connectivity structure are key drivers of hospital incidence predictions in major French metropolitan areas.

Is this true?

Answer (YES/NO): NO